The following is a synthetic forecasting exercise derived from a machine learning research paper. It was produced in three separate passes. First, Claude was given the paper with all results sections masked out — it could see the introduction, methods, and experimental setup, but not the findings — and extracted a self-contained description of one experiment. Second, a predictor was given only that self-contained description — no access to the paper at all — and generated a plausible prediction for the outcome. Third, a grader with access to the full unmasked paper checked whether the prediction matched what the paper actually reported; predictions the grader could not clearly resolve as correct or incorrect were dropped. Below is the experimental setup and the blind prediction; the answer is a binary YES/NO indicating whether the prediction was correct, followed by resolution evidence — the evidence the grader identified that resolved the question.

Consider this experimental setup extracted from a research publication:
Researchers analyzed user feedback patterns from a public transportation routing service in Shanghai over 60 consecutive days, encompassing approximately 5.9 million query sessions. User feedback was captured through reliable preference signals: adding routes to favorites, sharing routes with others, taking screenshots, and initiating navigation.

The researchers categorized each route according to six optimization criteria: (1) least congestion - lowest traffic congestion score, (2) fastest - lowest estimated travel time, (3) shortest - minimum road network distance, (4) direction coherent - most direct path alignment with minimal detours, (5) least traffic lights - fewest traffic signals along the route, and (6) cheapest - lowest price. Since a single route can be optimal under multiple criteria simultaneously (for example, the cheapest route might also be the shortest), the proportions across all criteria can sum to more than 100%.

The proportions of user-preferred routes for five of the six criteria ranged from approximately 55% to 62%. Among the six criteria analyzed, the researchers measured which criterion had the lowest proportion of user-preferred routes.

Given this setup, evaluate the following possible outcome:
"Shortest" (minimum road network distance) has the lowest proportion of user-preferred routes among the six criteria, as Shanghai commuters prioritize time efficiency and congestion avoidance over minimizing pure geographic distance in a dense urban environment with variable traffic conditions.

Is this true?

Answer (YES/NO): NO